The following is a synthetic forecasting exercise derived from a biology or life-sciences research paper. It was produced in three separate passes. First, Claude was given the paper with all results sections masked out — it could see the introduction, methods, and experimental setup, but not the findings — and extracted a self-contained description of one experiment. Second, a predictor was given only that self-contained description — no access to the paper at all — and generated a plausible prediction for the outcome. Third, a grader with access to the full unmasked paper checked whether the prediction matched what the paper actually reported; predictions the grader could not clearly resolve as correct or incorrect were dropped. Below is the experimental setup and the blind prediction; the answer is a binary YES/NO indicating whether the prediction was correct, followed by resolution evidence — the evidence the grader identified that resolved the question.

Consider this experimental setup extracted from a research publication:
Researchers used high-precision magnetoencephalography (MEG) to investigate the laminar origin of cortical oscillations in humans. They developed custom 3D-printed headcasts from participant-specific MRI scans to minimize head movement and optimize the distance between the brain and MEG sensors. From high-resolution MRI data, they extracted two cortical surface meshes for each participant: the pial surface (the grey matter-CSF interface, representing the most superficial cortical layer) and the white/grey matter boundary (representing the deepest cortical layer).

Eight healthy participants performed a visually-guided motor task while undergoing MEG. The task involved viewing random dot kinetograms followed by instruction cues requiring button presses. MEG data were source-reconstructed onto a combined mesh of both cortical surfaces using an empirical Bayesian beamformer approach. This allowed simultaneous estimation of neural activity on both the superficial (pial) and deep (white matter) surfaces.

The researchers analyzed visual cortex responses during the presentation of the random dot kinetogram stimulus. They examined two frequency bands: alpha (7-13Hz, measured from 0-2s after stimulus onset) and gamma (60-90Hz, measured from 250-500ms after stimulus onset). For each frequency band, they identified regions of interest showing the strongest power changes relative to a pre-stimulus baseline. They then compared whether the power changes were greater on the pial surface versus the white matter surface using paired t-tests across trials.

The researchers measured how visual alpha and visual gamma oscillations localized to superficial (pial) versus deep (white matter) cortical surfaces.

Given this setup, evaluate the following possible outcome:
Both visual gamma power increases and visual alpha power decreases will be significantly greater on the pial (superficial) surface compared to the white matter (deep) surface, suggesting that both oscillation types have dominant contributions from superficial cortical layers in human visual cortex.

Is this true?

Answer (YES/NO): NO